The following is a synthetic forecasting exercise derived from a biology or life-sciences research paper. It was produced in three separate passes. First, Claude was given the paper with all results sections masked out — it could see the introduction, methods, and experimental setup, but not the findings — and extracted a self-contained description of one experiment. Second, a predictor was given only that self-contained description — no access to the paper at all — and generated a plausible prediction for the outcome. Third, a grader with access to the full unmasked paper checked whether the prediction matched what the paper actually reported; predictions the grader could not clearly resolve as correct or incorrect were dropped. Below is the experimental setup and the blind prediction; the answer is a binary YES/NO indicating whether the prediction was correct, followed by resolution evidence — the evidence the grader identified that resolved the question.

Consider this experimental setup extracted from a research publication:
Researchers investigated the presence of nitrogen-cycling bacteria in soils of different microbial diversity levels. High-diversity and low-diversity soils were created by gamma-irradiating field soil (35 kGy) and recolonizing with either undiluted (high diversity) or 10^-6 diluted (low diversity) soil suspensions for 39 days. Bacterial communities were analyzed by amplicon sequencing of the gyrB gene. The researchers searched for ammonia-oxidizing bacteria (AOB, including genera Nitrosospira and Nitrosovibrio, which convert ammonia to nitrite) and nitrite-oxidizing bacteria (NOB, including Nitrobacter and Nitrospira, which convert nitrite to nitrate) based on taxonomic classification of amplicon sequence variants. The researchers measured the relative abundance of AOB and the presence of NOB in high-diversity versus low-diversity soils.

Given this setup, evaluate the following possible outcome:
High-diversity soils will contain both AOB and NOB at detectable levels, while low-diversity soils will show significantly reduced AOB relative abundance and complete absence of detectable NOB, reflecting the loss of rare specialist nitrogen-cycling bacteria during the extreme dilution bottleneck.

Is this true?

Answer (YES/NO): YES